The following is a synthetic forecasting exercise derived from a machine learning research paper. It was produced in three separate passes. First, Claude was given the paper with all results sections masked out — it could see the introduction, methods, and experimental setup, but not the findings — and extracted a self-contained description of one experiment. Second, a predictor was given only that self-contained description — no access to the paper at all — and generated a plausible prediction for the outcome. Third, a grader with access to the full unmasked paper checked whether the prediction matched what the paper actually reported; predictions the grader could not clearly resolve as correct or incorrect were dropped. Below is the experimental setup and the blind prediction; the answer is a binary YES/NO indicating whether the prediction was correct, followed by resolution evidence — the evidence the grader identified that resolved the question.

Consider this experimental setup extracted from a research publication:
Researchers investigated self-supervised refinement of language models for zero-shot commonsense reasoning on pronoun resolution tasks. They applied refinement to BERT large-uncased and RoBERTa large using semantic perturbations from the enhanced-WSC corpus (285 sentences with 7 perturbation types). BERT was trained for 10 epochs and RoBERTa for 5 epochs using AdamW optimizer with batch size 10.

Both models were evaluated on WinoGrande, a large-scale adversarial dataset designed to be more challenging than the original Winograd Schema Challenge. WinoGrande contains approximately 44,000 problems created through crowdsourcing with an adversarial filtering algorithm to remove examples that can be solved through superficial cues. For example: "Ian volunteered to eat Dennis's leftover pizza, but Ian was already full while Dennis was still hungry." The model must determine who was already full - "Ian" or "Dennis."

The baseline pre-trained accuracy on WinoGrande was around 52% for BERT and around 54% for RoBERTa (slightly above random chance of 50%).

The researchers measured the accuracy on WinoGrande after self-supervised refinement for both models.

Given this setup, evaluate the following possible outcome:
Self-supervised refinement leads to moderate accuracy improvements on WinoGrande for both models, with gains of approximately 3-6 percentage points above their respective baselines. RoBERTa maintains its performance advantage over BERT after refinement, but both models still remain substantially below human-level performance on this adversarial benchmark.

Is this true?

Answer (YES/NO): NO